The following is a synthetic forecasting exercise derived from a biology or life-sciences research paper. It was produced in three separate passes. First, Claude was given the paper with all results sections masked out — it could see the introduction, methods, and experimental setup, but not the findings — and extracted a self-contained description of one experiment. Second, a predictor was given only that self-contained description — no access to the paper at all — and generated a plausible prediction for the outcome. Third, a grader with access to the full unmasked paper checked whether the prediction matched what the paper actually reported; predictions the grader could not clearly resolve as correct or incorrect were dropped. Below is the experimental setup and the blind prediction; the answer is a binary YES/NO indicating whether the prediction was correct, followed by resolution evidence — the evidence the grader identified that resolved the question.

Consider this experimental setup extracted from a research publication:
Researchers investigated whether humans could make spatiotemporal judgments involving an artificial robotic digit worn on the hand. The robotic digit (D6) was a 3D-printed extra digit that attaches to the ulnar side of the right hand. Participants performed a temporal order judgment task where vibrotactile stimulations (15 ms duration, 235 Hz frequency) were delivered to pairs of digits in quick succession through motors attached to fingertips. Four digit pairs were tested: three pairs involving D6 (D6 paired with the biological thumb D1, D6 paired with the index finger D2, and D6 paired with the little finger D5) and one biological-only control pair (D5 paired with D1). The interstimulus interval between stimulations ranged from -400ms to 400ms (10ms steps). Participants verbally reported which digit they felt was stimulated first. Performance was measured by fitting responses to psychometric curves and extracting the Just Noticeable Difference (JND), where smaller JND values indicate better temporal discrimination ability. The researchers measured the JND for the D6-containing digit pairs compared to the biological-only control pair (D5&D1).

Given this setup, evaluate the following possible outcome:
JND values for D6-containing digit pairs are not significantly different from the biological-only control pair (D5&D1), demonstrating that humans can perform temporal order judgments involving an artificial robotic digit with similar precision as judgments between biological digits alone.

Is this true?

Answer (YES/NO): YES